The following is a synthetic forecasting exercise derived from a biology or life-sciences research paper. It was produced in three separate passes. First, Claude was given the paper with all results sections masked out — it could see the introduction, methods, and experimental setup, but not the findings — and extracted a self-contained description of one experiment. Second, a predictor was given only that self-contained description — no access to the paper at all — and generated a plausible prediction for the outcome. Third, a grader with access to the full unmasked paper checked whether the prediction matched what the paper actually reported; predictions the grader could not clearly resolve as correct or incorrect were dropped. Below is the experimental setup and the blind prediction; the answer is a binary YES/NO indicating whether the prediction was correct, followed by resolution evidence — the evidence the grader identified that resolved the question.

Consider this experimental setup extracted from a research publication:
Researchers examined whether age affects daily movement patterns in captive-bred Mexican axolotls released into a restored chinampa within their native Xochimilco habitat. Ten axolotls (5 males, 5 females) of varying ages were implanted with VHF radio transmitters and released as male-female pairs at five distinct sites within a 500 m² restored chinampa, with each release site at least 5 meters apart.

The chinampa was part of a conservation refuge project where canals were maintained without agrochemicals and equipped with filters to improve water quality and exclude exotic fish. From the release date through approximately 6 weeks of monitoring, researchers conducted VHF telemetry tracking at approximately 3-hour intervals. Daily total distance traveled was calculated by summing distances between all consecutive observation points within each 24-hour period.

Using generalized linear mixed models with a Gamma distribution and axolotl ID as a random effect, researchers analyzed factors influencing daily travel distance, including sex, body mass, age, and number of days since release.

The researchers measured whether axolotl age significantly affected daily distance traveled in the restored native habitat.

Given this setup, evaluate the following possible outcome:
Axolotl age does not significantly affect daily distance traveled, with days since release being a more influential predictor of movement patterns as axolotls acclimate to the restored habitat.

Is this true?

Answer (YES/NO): NO